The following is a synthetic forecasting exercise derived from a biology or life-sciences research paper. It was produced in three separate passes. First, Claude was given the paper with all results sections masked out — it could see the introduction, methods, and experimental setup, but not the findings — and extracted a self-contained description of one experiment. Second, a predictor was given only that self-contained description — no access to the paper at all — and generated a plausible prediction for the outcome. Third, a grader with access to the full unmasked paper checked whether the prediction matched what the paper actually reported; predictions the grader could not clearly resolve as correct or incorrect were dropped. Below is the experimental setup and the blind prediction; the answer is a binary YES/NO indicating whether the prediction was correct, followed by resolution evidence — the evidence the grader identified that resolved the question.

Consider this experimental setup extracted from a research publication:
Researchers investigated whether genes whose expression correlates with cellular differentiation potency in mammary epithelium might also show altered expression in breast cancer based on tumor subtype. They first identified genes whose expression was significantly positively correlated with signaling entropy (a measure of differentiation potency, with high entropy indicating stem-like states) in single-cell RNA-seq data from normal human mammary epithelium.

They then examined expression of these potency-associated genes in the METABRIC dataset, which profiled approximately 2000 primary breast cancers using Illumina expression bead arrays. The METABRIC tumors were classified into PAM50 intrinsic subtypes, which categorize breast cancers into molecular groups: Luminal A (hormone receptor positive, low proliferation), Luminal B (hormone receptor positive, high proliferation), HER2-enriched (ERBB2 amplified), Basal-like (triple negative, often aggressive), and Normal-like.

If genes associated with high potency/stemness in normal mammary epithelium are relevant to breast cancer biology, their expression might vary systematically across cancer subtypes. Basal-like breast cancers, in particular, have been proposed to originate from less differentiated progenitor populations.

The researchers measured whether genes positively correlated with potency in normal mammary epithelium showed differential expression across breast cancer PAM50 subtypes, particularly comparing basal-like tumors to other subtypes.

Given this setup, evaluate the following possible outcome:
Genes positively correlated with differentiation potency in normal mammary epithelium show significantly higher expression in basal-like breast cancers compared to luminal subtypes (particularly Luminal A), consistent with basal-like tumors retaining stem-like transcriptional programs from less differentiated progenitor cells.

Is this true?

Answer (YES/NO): YES